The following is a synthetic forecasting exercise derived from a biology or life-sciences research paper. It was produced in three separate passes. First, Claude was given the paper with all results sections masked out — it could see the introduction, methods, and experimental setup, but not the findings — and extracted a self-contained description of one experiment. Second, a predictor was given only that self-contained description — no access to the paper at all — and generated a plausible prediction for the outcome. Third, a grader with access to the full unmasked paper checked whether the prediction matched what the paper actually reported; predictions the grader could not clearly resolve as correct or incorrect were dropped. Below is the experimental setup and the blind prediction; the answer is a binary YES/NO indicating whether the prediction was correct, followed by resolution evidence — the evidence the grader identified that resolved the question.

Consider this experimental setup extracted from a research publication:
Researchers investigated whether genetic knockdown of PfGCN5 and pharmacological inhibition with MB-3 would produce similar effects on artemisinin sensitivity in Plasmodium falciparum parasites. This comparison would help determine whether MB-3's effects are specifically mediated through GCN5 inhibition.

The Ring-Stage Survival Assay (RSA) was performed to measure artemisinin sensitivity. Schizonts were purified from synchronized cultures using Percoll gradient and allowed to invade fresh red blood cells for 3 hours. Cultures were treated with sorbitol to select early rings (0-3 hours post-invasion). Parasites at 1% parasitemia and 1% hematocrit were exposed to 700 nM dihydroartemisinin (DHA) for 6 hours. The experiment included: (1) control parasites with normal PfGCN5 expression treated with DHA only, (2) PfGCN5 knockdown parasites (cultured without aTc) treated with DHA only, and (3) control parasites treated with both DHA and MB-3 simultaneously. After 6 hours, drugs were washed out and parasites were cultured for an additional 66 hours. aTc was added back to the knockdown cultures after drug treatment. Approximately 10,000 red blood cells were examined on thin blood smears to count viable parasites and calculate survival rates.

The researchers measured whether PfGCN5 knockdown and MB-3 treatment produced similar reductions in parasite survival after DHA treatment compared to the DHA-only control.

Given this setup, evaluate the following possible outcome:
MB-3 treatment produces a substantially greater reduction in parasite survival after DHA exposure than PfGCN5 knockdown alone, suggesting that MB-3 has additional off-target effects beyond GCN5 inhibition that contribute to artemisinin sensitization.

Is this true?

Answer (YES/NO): NO